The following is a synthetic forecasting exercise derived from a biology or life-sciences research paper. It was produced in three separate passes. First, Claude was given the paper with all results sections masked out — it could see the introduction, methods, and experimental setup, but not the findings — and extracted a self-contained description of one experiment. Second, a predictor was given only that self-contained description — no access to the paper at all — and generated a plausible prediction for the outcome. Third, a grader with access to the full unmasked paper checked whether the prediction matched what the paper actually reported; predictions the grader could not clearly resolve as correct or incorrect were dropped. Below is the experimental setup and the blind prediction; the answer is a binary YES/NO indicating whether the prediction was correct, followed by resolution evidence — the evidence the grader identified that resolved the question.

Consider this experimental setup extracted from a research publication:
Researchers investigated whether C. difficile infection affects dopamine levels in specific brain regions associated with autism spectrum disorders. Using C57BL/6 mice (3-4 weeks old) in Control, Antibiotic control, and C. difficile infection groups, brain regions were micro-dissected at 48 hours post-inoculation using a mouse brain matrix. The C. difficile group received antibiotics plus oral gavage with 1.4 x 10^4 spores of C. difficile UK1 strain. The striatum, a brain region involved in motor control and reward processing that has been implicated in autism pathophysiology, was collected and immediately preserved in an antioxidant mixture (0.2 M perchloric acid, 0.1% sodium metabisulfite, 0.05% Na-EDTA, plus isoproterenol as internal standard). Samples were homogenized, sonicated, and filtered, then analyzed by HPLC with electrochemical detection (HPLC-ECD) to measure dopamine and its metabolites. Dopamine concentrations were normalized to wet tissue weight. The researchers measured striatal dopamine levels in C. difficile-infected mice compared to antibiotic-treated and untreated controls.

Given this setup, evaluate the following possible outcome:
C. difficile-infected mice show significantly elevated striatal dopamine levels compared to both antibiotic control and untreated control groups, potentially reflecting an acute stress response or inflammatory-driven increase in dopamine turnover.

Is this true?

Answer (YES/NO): NO